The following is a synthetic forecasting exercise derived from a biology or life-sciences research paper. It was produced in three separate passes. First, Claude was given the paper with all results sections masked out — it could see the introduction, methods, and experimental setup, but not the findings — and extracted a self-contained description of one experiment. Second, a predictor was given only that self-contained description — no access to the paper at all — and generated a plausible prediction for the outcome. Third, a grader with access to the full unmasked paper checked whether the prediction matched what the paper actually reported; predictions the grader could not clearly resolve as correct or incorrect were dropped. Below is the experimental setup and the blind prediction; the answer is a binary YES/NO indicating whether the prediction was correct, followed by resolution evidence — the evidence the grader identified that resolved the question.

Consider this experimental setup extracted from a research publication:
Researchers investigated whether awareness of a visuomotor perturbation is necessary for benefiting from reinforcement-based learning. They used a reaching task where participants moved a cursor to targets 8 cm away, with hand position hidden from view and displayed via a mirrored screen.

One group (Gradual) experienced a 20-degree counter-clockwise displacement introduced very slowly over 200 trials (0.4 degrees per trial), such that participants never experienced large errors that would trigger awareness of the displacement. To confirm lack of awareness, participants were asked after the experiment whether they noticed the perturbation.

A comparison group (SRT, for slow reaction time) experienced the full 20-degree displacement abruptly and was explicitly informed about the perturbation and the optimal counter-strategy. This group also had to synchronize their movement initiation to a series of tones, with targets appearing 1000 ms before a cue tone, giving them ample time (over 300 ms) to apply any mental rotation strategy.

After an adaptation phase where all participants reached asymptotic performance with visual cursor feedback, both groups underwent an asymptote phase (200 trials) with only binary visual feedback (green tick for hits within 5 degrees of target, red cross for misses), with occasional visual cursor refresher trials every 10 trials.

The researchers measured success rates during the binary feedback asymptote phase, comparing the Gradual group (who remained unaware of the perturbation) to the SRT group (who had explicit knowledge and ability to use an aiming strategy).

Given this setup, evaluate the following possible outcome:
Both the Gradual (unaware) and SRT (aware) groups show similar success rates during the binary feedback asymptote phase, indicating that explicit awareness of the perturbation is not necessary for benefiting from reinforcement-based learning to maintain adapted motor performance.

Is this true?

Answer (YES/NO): NO